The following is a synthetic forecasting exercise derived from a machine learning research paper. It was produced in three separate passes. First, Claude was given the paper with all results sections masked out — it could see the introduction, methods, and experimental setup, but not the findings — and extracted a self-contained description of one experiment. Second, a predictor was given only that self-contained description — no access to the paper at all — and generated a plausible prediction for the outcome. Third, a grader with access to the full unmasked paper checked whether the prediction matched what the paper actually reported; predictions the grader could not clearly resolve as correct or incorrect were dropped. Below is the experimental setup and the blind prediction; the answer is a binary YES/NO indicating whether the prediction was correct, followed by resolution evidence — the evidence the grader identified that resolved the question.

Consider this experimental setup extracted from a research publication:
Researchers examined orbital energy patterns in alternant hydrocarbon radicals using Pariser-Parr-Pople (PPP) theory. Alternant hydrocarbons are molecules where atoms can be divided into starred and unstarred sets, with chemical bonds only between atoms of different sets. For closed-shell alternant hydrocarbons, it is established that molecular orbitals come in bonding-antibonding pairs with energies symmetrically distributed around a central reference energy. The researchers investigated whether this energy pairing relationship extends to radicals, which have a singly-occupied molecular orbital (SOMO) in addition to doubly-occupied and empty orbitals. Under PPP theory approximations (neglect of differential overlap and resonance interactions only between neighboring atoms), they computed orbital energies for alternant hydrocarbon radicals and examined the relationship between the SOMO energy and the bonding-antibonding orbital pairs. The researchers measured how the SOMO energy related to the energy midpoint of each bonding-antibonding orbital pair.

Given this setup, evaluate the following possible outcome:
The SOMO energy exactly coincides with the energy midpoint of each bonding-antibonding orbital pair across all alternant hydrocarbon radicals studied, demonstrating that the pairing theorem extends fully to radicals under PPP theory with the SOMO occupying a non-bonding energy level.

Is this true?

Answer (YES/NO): YES